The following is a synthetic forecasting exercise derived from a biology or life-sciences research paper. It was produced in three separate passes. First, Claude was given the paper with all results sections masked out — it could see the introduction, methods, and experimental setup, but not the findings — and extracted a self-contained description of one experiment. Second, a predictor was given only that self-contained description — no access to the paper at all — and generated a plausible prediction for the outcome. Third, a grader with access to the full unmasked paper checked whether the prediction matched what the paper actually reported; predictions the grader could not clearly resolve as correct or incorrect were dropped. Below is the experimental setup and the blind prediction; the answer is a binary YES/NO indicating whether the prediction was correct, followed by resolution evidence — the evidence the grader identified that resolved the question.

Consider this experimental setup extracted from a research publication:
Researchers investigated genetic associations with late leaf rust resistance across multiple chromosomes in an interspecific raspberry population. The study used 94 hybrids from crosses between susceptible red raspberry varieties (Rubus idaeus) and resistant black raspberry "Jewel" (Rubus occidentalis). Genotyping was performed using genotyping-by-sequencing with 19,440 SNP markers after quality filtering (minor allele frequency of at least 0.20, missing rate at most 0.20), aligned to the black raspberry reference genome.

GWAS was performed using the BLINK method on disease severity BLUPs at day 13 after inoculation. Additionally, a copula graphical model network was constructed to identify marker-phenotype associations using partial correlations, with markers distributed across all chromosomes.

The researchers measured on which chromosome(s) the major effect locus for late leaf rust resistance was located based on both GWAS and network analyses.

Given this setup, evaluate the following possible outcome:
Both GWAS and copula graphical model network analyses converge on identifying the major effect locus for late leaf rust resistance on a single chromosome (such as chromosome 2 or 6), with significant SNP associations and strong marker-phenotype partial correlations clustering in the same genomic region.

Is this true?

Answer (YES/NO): NO